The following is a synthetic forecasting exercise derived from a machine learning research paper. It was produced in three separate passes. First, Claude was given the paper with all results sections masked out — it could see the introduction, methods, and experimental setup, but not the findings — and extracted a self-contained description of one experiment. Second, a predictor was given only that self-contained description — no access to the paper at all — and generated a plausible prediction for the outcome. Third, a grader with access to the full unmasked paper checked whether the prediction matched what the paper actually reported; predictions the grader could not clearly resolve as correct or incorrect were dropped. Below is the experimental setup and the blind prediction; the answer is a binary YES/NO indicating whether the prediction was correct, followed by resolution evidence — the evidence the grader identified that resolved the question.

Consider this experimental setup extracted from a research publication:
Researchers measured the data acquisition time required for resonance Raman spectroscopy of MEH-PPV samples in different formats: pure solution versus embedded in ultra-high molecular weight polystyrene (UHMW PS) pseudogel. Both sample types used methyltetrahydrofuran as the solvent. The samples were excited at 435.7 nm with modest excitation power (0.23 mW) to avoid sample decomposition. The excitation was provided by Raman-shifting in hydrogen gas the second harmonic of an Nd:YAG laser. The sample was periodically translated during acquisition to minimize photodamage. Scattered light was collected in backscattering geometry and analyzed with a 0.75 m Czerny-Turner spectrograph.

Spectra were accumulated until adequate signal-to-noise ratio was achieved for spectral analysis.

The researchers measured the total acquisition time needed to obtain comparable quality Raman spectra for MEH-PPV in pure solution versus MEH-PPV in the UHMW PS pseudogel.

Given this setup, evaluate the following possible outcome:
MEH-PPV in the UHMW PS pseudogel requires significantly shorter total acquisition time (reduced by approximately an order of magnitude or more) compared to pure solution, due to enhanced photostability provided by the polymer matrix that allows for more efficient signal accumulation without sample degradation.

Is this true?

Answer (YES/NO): NO